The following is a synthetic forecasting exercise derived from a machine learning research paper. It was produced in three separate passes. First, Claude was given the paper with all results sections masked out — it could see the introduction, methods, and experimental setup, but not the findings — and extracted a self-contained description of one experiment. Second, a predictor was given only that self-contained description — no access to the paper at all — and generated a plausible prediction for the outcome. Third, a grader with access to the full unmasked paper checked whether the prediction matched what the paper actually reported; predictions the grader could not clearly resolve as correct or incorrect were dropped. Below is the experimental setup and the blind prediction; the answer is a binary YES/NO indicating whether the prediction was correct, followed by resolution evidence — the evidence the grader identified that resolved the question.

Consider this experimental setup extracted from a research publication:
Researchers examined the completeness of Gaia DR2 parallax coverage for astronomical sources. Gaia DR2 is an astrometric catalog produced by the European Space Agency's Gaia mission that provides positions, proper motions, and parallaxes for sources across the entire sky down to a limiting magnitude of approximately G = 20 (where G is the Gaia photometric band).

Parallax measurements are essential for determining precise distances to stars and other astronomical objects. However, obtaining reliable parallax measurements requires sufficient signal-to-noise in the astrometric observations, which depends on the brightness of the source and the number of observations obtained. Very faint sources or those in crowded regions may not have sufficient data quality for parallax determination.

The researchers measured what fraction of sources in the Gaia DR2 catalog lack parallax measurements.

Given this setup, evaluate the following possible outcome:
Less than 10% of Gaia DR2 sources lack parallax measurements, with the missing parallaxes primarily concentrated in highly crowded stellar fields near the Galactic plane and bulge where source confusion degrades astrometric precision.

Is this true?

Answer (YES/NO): NO